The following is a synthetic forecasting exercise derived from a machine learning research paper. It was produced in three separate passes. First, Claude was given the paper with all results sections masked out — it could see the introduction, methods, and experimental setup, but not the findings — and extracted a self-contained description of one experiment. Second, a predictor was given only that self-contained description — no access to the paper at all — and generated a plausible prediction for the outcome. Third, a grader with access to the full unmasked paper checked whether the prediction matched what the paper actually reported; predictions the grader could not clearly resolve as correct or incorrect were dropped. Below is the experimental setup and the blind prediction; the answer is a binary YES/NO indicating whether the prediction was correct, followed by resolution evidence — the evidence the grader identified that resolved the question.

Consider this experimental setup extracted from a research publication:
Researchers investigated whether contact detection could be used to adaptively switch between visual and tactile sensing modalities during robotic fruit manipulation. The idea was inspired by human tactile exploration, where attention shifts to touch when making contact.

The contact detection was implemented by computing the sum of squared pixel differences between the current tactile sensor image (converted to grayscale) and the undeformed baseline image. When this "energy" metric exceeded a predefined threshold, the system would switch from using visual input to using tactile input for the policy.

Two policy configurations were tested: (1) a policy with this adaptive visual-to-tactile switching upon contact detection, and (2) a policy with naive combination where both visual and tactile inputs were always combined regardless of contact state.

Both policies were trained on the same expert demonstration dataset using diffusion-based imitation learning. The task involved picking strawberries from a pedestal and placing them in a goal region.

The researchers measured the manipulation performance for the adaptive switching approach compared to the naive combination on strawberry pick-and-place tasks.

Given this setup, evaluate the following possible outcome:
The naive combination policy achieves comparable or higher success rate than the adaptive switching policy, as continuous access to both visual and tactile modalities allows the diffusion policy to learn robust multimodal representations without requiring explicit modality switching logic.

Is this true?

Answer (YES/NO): NO